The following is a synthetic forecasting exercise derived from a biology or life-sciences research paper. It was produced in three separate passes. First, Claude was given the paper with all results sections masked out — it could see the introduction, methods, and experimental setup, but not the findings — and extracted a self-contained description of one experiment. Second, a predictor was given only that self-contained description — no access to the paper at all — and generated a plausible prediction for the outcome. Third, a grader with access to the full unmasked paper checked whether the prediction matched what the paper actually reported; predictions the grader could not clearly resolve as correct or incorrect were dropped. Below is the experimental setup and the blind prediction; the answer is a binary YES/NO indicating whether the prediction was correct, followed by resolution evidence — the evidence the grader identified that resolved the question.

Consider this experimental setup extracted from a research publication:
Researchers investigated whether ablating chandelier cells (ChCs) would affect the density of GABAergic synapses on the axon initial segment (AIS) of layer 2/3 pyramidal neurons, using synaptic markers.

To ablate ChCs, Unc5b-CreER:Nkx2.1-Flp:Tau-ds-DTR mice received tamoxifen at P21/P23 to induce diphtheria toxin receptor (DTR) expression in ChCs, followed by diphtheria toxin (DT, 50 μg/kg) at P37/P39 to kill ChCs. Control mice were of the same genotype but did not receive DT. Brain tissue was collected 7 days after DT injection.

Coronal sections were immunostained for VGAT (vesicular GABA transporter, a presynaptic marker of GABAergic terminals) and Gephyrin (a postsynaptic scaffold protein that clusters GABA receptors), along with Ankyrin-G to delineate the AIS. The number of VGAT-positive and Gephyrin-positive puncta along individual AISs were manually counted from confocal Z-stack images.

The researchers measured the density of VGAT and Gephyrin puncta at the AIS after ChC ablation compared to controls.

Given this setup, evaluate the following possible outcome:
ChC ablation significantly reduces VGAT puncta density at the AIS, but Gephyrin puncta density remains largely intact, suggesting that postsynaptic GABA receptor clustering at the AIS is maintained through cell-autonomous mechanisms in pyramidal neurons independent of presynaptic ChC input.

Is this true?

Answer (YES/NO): NO